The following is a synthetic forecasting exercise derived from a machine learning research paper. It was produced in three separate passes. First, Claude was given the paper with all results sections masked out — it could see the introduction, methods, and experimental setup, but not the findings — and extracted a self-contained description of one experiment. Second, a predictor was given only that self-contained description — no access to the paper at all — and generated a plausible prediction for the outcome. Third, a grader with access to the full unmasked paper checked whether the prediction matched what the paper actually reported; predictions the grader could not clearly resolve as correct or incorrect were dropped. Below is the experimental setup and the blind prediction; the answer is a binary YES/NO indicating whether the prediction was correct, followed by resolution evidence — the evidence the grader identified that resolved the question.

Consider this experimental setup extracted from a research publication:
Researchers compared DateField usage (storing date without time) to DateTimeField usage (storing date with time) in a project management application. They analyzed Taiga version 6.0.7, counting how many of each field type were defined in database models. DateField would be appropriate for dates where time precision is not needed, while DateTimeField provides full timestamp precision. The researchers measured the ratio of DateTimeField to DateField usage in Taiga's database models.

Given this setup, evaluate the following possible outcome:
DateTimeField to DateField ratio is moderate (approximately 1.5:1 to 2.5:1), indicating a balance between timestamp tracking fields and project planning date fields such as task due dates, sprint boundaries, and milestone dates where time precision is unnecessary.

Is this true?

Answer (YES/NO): NO